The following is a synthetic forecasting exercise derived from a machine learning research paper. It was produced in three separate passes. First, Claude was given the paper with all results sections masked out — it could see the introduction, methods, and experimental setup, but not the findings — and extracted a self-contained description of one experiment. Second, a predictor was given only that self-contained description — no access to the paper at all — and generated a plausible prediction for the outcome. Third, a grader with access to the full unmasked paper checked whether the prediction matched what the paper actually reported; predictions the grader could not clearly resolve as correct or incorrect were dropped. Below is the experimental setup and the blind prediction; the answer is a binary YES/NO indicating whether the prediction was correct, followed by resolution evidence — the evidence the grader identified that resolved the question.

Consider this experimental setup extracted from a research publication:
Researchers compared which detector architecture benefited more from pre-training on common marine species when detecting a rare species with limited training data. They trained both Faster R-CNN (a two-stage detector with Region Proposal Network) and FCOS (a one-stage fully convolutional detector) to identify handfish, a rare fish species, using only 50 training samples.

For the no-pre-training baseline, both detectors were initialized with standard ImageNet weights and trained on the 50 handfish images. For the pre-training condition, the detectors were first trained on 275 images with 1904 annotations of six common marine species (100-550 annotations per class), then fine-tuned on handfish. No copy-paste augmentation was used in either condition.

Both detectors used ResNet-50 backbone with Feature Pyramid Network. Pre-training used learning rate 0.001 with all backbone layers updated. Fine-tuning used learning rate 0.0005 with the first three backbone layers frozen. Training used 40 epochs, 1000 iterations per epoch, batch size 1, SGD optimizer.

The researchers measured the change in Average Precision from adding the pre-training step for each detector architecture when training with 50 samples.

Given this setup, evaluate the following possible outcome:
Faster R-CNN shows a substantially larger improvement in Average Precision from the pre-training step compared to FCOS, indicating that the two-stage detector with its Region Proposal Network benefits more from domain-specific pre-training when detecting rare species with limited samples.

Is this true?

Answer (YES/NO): YES